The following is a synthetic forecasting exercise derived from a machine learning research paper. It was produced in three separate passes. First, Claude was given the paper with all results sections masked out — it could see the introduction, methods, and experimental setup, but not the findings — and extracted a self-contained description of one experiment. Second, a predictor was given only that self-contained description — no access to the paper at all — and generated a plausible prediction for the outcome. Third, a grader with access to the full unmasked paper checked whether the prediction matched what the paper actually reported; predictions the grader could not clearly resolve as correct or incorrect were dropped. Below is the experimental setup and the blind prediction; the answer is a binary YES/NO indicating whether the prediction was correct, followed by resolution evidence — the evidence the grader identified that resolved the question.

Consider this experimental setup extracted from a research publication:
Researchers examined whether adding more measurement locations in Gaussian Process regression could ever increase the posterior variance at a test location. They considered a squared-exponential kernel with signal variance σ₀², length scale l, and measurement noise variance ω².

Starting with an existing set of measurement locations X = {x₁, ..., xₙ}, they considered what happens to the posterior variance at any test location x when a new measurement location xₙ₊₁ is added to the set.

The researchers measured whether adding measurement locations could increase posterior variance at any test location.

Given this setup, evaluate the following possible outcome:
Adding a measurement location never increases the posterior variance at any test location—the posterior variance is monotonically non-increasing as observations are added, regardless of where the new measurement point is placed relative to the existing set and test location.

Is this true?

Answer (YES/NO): YES